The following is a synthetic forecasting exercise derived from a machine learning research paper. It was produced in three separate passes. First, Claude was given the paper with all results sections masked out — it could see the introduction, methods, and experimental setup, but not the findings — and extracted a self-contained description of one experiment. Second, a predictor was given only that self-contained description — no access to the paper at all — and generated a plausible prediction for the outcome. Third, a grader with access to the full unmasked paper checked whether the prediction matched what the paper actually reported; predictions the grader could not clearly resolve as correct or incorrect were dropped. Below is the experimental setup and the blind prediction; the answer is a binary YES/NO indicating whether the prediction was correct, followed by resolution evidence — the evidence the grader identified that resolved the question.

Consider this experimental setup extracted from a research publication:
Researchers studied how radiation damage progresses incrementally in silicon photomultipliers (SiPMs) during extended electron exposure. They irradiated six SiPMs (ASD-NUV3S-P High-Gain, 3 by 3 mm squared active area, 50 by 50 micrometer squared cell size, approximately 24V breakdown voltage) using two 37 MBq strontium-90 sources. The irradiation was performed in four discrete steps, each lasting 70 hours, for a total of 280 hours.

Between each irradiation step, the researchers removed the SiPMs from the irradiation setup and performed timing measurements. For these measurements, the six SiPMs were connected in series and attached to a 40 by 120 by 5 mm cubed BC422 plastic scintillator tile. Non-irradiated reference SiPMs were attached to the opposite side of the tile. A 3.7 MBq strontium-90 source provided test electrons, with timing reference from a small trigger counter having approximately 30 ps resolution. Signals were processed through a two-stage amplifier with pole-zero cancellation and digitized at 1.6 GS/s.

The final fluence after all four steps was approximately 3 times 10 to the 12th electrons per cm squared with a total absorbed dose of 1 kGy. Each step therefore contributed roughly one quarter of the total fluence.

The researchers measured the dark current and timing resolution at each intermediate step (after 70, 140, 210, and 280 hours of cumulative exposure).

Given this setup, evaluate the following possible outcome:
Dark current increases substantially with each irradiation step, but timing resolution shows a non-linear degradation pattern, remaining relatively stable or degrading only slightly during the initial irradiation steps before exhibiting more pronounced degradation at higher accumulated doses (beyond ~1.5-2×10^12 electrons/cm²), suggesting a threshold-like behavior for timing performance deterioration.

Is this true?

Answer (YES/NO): NO